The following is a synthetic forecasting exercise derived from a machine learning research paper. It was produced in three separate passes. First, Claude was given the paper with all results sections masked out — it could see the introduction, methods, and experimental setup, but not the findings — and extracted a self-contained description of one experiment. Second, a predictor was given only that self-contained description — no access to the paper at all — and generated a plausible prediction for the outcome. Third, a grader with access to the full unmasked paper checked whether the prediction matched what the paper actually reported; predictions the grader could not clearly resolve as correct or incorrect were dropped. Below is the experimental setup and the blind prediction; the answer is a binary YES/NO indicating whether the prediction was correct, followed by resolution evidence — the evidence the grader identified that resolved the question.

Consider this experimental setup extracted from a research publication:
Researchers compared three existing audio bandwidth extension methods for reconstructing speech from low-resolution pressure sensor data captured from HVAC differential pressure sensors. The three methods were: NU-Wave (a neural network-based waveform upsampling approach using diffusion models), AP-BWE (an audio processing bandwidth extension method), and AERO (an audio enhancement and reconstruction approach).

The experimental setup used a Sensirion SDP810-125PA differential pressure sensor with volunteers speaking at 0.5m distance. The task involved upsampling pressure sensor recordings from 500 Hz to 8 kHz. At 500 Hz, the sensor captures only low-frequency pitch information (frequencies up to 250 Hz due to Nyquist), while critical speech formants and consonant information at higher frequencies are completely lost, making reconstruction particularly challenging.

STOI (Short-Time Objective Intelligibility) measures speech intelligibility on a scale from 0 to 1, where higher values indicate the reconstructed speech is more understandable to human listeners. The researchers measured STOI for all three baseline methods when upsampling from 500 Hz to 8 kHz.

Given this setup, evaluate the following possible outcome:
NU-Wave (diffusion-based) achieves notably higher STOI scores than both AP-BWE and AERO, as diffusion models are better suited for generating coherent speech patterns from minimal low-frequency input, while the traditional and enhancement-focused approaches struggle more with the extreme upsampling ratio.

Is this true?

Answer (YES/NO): NO